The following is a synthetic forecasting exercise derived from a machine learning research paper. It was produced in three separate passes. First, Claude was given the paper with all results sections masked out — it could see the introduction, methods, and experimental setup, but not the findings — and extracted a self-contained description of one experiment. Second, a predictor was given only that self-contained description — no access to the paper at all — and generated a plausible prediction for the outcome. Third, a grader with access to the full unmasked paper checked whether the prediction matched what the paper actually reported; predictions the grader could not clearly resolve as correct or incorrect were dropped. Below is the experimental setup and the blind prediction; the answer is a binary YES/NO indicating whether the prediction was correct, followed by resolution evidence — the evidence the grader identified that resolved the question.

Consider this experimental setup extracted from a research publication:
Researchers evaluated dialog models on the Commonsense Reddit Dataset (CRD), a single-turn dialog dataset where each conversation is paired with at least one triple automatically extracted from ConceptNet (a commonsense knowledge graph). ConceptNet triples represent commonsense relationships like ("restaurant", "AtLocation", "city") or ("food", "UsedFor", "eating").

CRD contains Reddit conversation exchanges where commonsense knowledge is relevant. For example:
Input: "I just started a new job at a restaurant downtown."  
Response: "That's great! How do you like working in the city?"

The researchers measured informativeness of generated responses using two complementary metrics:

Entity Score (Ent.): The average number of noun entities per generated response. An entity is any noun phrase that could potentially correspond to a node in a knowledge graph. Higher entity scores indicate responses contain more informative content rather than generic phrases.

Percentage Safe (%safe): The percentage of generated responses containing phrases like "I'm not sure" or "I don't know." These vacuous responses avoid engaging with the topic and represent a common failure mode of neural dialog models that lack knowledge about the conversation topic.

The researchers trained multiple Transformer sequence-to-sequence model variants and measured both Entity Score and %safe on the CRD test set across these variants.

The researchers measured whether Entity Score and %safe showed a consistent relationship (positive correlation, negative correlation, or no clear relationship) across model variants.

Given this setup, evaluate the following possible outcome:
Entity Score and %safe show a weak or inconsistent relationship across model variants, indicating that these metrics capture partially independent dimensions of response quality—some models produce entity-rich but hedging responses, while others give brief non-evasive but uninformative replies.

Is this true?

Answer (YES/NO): NO